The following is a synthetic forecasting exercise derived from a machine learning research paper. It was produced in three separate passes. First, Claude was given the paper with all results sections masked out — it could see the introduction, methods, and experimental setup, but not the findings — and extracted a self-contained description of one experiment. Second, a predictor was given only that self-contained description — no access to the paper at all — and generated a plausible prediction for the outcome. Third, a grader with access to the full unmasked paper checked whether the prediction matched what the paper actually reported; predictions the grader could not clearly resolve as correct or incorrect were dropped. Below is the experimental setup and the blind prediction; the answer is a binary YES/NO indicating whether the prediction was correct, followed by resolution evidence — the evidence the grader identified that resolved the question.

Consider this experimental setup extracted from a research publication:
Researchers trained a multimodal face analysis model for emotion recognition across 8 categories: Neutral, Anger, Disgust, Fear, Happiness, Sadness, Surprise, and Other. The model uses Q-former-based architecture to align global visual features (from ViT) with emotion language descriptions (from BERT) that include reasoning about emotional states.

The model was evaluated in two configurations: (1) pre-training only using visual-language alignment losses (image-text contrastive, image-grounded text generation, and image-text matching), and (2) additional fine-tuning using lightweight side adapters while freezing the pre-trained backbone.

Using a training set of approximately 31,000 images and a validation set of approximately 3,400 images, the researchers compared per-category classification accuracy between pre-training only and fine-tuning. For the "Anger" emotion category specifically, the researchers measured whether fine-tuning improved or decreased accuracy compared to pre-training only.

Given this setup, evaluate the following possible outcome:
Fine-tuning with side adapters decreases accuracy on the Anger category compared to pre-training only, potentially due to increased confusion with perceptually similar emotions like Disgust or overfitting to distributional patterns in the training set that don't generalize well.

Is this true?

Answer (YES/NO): YES